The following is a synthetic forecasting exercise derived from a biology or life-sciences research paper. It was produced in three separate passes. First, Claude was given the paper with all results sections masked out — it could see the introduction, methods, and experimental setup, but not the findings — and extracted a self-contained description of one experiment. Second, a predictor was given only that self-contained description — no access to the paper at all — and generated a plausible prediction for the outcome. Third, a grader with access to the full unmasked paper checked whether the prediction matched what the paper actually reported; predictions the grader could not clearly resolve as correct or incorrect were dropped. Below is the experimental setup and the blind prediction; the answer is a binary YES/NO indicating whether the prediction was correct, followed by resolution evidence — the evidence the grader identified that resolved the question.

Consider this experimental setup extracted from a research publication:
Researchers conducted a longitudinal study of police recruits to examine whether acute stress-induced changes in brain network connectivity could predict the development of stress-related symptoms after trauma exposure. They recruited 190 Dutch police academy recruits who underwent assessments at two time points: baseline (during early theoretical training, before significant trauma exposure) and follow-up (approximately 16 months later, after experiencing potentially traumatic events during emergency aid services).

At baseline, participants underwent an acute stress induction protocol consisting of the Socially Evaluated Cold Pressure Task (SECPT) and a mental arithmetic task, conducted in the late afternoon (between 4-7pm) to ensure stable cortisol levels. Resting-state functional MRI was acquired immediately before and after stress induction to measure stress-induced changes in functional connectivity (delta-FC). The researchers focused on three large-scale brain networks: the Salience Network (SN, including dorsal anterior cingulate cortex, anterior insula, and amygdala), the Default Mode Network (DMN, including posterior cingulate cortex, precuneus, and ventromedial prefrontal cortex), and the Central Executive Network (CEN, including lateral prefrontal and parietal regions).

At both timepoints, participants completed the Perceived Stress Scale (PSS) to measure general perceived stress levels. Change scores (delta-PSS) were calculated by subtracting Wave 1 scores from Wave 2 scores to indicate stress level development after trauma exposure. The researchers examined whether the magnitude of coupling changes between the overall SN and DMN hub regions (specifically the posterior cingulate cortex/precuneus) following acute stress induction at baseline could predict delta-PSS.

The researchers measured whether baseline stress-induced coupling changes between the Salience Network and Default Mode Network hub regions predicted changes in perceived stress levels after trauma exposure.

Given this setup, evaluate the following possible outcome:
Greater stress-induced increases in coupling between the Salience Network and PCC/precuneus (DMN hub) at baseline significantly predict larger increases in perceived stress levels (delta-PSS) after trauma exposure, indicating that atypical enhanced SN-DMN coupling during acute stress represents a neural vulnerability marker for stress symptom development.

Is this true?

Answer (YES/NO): NO